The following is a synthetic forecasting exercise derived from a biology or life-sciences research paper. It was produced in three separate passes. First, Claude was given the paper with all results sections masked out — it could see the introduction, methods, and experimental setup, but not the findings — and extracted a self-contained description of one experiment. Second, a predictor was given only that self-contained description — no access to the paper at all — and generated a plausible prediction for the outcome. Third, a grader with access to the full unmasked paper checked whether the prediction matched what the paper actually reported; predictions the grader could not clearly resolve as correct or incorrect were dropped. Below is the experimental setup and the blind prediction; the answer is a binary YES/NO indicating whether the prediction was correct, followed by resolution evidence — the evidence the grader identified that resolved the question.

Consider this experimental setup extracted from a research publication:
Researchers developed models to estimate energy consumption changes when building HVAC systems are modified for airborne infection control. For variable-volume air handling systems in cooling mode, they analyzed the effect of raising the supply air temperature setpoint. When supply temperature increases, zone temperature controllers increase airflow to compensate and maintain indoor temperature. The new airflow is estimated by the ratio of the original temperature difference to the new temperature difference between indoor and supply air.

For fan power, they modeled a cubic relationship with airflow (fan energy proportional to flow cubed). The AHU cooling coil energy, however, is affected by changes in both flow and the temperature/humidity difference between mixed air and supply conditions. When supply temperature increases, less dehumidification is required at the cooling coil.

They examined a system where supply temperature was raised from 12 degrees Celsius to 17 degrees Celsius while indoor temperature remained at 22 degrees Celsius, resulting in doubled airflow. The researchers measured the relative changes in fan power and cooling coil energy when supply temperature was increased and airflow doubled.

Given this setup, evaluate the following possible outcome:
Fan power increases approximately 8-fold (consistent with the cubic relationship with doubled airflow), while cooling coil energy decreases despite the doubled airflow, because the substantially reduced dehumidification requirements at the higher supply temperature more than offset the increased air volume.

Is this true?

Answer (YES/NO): YES